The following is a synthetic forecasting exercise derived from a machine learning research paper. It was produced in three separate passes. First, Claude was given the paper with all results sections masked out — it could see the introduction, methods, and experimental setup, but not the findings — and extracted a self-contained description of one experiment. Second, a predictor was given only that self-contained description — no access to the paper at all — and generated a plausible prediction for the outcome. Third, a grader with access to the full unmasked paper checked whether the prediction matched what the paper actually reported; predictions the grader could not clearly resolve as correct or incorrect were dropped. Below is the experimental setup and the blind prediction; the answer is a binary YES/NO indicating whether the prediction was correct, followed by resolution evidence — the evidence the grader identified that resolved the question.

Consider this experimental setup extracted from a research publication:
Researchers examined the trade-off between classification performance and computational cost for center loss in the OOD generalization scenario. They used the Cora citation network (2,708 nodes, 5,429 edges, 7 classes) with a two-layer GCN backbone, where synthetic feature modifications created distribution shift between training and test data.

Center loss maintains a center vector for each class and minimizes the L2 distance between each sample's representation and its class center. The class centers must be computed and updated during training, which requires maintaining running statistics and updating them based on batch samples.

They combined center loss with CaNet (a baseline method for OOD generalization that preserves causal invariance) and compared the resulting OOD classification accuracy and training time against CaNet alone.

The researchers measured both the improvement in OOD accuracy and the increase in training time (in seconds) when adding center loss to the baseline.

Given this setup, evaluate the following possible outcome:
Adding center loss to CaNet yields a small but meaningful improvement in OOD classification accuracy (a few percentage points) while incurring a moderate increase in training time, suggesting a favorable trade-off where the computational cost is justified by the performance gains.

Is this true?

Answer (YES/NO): NO